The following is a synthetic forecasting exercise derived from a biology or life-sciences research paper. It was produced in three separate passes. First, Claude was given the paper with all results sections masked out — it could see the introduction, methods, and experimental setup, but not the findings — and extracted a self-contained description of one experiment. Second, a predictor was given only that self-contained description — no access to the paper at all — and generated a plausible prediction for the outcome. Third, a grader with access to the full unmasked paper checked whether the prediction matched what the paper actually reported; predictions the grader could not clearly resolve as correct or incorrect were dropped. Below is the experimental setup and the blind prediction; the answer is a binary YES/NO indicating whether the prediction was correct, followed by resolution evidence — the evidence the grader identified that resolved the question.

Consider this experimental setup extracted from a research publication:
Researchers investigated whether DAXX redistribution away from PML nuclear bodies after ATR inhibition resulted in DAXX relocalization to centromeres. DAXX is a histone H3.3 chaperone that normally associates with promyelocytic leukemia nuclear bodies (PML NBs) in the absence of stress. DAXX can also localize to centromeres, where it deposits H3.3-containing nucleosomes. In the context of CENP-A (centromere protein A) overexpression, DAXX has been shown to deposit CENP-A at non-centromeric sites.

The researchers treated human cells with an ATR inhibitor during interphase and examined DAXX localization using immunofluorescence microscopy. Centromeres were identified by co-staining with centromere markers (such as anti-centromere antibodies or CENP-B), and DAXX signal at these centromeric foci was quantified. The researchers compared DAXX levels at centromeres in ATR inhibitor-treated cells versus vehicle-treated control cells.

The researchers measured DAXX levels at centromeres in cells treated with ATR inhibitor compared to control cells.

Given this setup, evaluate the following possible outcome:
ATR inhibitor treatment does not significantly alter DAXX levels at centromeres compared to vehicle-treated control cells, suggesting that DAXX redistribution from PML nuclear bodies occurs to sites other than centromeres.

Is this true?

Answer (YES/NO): NO